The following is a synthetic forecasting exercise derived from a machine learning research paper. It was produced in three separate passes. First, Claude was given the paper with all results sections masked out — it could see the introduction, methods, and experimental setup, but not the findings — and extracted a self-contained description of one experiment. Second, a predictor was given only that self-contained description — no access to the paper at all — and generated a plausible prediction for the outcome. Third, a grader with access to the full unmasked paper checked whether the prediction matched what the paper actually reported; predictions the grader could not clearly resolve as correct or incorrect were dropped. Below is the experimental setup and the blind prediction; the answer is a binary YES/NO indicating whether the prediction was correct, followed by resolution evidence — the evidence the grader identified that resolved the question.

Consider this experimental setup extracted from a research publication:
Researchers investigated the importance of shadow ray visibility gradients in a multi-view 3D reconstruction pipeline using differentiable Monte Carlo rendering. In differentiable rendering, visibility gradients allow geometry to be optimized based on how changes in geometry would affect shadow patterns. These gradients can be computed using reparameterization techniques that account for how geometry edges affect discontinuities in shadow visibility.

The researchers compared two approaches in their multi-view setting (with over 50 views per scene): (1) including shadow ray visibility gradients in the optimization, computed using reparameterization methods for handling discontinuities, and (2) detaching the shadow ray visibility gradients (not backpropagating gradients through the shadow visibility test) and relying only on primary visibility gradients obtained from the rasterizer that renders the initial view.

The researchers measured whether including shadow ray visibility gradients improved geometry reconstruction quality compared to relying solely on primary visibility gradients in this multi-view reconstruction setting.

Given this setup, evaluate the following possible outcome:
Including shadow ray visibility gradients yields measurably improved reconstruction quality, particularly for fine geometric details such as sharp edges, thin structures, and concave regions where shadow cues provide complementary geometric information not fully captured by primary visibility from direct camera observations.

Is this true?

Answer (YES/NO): NO